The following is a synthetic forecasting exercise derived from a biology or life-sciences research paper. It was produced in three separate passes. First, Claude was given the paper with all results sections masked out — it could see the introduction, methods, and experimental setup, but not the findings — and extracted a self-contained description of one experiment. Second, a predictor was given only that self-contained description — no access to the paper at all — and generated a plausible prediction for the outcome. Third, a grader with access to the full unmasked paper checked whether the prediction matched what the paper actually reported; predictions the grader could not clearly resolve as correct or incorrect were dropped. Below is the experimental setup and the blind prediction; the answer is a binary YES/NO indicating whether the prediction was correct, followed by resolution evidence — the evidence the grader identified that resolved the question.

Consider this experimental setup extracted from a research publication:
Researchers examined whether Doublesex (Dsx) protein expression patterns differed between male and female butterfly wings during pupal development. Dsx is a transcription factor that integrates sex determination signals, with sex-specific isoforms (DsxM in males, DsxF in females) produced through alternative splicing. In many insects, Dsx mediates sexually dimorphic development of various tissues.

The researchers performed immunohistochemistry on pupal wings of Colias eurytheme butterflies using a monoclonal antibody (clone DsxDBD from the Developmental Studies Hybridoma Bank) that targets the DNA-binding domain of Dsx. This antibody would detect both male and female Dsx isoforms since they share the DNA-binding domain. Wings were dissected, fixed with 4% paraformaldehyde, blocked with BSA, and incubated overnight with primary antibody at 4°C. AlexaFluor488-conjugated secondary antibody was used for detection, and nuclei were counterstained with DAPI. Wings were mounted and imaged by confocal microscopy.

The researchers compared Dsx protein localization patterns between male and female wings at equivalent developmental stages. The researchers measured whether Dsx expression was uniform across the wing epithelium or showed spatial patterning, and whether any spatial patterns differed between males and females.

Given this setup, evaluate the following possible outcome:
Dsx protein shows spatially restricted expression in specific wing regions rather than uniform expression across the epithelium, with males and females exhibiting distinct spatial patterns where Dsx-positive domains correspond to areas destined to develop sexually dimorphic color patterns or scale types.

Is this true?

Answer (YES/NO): YES